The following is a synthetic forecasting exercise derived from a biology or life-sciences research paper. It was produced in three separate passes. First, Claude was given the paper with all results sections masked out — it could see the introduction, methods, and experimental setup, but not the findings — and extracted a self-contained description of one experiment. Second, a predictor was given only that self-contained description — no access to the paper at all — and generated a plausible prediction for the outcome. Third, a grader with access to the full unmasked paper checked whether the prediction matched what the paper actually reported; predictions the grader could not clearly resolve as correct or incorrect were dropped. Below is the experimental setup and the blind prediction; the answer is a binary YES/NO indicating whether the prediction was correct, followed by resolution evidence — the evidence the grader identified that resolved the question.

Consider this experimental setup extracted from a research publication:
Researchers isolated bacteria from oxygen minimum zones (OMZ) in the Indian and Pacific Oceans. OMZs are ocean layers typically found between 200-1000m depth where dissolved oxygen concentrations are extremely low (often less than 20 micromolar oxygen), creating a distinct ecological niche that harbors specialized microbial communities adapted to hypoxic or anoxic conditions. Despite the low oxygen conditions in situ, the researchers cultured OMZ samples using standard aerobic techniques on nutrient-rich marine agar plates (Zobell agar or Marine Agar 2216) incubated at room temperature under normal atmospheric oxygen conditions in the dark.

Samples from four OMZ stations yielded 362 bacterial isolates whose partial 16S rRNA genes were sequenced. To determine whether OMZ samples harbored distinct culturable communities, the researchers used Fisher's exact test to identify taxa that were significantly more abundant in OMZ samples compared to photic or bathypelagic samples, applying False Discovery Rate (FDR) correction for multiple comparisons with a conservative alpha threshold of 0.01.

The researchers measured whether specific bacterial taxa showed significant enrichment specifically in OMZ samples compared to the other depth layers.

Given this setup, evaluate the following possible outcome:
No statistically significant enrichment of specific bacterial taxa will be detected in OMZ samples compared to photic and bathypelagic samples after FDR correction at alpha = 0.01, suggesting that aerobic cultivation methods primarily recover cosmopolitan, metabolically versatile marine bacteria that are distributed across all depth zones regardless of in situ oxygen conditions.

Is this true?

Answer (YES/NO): NO